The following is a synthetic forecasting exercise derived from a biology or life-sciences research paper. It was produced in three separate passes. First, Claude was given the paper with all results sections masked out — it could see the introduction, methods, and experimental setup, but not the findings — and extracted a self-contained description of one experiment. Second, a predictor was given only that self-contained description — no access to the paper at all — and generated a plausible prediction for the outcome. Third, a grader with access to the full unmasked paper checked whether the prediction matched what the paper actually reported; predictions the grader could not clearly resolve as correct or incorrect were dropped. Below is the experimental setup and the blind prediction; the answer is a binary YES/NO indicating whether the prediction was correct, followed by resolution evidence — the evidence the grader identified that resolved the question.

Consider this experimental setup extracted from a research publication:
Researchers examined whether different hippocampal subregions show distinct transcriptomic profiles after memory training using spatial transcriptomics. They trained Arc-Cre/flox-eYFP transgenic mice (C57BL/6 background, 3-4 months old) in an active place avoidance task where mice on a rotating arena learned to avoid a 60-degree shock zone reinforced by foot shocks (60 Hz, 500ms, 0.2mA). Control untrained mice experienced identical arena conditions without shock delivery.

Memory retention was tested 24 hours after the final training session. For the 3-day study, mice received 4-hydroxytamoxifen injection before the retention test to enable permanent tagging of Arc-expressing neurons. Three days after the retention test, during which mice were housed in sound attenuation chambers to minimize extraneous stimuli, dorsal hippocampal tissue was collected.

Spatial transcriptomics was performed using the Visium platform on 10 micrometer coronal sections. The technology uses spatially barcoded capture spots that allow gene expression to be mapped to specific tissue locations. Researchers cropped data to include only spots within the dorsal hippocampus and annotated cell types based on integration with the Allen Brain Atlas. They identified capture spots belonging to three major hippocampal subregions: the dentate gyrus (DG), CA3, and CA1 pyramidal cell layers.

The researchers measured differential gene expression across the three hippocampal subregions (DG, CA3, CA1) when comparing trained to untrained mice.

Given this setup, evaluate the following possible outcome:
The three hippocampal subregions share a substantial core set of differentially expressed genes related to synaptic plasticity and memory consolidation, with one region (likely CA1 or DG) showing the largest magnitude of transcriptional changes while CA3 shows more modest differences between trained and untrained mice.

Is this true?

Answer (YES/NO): NO